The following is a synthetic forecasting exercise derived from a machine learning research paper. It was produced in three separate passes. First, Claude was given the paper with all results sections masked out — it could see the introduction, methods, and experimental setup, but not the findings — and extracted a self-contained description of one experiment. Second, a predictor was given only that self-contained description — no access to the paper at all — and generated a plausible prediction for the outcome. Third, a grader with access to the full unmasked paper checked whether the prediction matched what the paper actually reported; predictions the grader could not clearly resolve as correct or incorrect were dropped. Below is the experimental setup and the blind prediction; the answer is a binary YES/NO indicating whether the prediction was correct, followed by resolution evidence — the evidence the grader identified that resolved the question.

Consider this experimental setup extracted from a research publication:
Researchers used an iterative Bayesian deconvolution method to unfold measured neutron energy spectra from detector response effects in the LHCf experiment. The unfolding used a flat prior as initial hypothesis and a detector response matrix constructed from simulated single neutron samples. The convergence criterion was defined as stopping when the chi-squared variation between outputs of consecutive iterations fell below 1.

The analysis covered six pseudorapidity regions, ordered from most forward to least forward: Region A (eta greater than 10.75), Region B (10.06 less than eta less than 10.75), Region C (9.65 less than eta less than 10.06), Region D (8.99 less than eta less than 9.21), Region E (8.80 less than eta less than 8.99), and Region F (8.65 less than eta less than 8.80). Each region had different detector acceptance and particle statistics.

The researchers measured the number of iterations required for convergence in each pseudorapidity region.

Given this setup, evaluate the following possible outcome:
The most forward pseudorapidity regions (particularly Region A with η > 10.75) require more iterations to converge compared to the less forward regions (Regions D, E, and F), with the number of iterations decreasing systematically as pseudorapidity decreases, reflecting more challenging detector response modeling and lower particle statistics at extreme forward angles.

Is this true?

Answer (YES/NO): YES